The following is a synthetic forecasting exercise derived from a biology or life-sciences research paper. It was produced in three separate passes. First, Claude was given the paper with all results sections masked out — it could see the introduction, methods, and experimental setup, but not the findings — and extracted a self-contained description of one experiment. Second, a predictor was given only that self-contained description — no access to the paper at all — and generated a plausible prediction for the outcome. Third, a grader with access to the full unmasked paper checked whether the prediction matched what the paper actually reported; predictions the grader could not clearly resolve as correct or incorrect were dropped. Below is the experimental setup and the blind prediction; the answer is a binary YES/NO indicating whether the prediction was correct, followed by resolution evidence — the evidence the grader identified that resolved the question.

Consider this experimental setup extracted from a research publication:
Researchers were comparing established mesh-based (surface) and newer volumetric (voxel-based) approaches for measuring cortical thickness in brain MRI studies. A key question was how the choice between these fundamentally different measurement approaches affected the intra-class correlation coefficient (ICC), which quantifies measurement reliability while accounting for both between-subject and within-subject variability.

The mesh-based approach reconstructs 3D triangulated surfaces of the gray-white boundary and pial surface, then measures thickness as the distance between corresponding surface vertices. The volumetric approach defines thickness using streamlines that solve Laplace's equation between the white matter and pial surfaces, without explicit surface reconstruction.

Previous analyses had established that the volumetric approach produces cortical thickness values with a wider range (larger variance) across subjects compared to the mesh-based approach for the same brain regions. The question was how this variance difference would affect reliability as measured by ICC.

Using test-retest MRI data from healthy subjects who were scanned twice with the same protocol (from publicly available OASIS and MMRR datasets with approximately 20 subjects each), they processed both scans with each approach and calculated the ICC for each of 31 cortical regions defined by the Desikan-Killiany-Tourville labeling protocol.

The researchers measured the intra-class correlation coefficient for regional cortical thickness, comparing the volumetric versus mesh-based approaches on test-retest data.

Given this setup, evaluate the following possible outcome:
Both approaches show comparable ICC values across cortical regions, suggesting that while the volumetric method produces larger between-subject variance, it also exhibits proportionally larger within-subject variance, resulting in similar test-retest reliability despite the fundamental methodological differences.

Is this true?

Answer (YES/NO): YES